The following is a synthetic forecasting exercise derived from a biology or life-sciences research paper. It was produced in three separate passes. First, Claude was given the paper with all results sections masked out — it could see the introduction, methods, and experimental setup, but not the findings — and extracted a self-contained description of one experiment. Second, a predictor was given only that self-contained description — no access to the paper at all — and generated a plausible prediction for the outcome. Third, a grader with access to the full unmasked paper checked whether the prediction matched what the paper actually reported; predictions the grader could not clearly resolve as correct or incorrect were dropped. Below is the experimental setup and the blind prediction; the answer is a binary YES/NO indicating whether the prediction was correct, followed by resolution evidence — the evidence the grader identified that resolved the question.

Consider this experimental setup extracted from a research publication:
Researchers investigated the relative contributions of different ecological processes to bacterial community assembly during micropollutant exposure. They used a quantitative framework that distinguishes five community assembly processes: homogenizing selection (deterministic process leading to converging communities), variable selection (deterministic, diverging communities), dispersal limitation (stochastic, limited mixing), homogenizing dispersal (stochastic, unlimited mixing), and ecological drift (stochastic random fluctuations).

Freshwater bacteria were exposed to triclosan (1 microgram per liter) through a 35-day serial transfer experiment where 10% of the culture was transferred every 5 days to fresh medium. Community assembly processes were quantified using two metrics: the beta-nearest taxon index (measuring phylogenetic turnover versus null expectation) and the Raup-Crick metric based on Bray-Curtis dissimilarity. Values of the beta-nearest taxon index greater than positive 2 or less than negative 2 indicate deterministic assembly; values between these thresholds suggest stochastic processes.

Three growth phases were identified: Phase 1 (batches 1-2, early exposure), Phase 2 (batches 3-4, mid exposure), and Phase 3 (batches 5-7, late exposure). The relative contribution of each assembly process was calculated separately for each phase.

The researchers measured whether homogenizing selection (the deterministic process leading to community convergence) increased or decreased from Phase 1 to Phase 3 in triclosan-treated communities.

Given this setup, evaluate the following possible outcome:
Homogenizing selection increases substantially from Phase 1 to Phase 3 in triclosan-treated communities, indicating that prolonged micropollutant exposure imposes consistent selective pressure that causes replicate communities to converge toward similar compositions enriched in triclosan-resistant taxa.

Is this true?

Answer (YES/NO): NO